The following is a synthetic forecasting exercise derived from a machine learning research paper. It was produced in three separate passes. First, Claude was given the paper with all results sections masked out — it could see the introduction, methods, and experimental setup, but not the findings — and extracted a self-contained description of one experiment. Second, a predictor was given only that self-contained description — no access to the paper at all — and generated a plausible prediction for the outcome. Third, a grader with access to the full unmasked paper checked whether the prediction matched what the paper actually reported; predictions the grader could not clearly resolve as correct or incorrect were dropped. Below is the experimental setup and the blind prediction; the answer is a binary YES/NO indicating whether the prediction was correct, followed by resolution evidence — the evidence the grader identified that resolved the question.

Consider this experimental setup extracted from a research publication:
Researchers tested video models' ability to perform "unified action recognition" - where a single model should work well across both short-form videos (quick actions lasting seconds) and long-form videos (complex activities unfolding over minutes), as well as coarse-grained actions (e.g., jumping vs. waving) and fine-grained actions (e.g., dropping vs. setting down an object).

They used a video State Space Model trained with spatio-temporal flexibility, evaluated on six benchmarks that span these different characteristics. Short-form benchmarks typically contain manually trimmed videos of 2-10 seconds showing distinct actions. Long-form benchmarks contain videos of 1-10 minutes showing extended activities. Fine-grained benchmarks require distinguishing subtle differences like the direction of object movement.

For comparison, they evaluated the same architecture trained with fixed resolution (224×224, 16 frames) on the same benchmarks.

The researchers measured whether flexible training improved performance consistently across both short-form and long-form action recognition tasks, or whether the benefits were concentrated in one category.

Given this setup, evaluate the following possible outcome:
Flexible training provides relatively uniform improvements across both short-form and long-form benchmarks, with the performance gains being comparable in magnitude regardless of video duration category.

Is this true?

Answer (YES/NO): NO